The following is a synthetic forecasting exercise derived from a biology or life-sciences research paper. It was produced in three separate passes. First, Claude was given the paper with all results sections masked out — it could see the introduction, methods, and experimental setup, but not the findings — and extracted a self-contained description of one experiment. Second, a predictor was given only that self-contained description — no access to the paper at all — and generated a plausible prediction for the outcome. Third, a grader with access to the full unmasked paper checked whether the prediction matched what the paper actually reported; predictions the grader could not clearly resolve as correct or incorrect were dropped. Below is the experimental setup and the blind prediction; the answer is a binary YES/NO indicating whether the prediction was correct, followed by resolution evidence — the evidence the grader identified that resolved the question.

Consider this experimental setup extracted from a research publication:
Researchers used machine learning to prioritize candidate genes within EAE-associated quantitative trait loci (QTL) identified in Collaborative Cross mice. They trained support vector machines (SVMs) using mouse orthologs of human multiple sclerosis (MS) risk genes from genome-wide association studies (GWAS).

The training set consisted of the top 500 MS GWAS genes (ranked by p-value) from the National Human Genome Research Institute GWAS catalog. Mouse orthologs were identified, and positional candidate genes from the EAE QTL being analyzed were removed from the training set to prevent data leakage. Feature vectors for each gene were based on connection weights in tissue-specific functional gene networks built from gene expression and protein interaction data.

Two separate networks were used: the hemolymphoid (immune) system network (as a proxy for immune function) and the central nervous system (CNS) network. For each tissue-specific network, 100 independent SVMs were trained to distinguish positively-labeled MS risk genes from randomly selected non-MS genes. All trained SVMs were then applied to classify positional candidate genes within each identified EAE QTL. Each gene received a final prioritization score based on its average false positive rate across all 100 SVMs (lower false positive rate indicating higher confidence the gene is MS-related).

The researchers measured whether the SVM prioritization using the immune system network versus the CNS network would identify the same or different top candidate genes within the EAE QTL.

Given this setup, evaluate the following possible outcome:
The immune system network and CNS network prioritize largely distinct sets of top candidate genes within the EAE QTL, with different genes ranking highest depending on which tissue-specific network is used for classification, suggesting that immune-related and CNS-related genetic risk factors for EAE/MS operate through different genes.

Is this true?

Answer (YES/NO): YES